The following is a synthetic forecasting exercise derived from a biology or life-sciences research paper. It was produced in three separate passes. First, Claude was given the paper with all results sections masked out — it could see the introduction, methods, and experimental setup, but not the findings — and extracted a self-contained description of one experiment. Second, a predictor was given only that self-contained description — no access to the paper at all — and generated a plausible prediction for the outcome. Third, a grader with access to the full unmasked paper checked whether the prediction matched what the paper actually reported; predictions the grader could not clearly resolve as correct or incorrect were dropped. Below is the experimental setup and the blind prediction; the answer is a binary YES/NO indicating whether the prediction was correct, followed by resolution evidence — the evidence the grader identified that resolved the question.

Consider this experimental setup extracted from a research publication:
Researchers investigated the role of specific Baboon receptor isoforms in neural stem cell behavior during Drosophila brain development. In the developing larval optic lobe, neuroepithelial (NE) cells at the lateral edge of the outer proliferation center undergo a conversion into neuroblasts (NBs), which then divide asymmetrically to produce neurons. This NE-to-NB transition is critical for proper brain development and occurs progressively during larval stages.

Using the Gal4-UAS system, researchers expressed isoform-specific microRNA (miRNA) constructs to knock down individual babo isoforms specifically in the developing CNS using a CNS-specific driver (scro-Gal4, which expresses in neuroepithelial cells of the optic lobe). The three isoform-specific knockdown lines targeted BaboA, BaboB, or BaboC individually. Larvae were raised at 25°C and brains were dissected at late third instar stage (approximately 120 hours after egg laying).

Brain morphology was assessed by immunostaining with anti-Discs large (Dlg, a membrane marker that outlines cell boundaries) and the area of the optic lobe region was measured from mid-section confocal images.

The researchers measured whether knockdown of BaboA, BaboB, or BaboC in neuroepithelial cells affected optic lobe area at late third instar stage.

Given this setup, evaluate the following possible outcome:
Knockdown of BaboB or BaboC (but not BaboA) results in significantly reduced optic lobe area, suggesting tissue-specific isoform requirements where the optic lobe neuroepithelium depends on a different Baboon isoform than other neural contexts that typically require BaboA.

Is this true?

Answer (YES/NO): NO